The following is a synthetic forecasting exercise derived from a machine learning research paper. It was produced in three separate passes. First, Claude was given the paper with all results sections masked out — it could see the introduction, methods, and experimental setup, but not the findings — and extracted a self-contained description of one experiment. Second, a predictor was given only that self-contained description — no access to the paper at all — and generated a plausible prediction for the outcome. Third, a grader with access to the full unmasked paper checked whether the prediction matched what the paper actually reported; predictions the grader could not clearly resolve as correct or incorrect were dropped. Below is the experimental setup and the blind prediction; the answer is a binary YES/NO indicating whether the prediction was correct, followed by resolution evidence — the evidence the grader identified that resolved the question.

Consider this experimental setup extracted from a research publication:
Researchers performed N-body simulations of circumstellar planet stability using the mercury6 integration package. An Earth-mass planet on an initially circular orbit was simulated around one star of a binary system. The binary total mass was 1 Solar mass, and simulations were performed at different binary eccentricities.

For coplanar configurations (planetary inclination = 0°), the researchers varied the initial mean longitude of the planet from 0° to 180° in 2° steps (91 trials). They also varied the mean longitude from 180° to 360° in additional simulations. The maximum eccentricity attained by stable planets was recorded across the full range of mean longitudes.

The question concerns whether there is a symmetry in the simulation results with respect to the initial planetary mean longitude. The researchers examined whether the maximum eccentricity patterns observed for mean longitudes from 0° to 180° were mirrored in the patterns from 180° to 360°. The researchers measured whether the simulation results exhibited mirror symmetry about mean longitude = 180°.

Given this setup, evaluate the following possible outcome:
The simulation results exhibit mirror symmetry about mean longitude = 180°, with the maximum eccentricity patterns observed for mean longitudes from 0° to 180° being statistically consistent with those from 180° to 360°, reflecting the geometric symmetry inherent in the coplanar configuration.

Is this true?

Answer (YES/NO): YES